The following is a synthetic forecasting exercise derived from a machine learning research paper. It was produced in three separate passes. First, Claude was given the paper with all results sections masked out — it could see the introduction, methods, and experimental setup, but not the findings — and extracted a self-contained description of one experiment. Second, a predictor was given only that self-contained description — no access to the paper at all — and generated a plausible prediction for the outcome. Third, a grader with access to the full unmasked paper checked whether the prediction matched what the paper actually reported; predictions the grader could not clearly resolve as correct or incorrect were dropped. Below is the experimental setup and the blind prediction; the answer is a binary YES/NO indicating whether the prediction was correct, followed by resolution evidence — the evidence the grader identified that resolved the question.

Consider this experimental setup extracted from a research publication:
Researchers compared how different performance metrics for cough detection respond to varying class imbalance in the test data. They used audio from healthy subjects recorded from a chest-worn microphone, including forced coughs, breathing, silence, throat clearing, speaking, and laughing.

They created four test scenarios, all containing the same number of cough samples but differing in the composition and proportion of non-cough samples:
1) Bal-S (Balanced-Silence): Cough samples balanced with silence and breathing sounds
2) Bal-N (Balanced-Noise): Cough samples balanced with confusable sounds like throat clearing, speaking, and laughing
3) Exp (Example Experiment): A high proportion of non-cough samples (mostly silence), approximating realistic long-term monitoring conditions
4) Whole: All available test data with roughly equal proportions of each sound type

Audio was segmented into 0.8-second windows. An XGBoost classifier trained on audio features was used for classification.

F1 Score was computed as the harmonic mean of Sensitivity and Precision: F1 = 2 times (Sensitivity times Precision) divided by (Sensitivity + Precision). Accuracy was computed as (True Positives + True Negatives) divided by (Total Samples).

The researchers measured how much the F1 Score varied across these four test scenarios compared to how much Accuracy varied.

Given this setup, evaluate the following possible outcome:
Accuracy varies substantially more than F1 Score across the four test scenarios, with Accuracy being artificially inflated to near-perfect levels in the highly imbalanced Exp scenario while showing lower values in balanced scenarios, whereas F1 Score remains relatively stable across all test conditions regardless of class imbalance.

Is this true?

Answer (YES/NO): NO